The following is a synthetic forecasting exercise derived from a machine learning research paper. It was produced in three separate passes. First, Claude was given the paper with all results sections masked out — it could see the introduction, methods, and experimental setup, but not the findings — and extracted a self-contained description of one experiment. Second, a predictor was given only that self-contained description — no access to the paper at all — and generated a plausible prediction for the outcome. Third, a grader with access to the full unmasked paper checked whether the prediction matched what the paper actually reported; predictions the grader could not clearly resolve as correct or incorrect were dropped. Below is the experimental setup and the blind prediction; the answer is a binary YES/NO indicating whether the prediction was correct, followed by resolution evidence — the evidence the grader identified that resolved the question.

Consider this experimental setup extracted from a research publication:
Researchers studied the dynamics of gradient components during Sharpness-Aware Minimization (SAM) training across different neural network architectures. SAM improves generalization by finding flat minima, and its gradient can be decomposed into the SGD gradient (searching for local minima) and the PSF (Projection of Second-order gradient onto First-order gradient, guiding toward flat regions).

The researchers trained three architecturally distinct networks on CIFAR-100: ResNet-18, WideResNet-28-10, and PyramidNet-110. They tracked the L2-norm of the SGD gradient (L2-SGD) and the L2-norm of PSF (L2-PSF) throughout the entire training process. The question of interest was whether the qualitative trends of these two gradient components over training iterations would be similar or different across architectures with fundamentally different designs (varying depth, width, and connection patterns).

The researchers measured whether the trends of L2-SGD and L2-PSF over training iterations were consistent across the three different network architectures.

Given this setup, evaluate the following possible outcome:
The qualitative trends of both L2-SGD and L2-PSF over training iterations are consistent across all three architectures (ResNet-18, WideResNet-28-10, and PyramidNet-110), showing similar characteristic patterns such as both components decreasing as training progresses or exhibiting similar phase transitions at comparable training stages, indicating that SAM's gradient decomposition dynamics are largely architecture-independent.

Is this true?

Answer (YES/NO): YES